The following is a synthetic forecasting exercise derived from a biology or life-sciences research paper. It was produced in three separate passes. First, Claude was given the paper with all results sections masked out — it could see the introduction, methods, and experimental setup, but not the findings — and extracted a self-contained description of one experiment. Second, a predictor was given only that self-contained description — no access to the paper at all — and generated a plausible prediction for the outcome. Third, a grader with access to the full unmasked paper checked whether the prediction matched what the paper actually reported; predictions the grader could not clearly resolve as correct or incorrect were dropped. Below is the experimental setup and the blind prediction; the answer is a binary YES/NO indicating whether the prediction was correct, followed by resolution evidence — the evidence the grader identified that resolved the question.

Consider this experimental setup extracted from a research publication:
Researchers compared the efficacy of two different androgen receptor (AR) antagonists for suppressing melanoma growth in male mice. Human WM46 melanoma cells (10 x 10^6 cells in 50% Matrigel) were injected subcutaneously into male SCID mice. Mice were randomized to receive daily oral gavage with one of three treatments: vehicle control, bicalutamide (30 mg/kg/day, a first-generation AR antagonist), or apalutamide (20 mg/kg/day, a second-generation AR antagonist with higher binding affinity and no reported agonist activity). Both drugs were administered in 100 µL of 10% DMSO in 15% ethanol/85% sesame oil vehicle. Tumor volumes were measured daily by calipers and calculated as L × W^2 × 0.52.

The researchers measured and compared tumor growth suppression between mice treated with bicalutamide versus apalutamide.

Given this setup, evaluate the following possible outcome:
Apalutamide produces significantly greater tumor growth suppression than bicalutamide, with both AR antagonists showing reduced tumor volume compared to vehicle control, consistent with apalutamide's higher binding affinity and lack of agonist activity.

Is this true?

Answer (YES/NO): NO